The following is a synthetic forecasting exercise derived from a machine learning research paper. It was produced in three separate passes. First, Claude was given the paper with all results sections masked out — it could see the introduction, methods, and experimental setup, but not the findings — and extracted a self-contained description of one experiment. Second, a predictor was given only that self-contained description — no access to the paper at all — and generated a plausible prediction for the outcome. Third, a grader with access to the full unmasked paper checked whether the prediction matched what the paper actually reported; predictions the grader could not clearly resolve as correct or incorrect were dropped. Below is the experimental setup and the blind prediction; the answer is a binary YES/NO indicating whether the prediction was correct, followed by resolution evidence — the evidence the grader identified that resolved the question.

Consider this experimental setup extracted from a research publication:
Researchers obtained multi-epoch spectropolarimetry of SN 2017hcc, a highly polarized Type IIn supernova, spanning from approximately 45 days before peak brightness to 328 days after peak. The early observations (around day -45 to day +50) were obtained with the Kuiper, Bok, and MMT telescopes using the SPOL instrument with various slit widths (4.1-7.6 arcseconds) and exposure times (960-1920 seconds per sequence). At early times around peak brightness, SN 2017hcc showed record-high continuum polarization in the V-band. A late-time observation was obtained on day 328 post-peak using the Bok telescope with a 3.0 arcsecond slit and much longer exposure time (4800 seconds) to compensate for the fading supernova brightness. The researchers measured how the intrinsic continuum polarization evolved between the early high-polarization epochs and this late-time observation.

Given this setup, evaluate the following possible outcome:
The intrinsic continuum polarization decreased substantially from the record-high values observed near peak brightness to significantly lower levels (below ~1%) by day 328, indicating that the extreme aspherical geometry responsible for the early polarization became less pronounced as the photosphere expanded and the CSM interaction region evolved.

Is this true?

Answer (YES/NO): YES